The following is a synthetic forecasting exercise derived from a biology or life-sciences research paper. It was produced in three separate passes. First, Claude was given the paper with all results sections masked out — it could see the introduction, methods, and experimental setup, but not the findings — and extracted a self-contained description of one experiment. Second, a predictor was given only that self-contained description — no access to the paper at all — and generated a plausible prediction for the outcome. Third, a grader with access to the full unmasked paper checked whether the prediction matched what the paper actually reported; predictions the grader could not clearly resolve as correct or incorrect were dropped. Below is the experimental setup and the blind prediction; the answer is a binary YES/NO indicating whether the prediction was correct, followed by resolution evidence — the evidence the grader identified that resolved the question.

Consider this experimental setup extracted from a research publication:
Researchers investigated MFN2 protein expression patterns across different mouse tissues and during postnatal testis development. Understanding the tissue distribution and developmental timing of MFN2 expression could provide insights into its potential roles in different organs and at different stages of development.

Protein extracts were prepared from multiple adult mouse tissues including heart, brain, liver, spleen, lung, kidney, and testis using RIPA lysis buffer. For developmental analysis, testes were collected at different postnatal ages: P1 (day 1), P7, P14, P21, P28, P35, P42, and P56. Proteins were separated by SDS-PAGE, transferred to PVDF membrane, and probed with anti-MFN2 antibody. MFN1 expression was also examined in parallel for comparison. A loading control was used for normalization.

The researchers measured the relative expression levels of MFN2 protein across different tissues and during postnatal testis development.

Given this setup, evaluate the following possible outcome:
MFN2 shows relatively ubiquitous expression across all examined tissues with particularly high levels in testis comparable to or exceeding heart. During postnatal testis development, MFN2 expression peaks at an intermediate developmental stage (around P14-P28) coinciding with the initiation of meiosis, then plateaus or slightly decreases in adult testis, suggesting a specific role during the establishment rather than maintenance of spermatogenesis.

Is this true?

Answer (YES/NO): NO